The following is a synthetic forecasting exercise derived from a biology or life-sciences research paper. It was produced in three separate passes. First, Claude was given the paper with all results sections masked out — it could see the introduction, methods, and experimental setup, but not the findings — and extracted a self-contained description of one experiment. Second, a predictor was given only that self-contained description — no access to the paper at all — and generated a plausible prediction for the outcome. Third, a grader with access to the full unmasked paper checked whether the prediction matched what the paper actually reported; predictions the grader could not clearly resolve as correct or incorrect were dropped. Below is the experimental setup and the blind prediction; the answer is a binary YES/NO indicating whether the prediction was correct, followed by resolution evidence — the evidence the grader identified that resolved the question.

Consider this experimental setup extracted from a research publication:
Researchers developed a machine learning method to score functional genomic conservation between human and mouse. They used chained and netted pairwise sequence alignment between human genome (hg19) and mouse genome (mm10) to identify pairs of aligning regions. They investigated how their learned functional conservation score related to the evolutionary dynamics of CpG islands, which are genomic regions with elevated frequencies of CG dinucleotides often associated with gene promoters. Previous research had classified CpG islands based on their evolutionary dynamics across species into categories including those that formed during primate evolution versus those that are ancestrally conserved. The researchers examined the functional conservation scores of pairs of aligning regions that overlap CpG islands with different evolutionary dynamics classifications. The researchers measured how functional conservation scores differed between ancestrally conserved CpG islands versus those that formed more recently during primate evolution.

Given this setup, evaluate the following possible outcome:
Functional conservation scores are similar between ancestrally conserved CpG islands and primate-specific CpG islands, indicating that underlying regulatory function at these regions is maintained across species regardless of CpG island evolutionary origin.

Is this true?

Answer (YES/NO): NO